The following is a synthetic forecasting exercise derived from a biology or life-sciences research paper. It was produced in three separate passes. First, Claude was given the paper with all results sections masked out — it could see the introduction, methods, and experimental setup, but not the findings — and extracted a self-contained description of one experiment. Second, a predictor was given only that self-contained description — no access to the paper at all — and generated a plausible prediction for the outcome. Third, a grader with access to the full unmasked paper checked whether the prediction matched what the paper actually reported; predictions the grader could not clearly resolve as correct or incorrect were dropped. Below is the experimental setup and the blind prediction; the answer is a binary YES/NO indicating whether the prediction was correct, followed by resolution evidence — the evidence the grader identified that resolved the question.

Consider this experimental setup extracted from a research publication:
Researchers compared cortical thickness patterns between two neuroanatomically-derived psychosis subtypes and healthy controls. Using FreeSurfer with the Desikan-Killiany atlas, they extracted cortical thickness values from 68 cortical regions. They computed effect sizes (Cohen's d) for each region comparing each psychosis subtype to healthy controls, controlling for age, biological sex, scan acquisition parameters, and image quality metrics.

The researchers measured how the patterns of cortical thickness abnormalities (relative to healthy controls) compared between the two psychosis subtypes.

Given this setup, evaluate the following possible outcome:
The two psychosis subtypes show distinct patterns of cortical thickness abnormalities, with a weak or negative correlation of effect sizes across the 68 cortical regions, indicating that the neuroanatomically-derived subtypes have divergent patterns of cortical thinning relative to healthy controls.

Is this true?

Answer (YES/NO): NO